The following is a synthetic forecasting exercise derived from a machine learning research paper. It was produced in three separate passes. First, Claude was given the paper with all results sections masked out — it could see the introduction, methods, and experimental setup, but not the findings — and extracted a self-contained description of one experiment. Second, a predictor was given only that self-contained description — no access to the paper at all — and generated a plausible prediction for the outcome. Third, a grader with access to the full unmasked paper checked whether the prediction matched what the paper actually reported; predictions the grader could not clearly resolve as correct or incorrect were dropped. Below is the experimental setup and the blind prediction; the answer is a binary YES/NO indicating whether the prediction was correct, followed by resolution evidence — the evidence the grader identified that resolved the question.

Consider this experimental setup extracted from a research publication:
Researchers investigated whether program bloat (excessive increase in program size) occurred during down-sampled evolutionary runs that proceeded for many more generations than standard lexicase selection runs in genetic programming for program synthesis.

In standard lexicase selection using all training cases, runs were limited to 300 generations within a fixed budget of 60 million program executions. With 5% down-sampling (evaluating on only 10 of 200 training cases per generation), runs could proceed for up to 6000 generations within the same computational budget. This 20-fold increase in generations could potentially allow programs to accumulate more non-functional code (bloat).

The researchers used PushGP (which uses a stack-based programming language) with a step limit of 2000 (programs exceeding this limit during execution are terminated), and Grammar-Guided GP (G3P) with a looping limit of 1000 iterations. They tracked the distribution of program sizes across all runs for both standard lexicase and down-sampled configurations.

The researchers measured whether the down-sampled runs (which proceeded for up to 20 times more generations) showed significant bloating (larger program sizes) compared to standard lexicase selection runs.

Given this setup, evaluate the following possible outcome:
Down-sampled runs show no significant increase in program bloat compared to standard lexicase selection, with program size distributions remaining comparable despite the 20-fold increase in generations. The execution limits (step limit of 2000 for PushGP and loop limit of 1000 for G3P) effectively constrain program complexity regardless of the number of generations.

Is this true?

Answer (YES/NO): YES